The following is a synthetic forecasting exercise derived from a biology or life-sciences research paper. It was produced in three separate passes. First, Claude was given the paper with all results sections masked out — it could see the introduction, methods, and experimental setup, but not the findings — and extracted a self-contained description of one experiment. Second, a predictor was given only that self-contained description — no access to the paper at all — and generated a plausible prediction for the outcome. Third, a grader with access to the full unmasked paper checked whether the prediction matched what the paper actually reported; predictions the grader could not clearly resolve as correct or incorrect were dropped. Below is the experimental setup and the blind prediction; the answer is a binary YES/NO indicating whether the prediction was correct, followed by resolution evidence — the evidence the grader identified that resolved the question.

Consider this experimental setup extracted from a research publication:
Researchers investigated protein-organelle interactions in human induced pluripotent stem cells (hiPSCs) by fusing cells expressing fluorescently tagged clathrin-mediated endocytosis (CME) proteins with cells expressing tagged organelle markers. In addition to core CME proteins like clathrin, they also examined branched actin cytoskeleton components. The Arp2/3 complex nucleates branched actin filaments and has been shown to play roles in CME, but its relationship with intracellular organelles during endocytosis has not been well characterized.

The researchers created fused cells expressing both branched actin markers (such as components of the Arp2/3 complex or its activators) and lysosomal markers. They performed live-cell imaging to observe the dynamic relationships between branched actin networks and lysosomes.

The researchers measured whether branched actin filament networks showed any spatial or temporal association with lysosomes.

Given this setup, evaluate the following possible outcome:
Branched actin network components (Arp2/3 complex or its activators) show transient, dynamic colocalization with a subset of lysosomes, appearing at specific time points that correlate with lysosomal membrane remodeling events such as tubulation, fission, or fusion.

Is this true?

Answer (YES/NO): NO